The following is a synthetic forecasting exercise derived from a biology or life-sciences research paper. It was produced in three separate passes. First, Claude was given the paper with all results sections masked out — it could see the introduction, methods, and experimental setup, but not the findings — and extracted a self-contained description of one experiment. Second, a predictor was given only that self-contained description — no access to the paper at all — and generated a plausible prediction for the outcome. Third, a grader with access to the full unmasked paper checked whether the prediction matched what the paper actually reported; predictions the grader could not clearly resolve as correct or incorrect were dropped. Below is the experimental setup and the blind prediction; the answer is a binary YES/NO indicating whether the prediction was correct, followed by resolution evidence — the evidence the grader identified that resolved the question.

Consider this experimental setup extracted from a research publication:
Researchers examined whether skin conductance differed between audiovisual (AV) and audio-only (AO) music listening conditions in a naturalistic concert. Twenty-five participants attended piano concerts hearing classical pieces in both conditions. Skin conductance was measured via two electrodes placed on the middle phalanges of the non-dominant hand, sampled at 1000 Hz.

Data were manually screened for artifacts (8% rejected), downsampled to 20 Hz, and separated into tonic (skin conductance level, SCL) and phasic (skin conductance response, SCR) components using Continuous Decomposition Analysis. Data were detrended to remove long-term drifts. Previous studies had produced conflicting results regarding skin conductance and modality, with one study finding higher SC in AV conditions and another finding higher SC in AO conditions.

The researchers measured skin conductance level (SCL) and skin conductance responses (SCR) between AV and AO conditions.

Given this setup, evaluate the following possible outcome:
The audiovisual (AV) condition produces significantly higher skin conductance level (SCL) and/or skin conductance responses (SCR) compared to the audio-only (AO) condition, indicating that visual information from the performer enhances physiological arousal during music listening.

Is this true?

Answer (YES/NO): NO